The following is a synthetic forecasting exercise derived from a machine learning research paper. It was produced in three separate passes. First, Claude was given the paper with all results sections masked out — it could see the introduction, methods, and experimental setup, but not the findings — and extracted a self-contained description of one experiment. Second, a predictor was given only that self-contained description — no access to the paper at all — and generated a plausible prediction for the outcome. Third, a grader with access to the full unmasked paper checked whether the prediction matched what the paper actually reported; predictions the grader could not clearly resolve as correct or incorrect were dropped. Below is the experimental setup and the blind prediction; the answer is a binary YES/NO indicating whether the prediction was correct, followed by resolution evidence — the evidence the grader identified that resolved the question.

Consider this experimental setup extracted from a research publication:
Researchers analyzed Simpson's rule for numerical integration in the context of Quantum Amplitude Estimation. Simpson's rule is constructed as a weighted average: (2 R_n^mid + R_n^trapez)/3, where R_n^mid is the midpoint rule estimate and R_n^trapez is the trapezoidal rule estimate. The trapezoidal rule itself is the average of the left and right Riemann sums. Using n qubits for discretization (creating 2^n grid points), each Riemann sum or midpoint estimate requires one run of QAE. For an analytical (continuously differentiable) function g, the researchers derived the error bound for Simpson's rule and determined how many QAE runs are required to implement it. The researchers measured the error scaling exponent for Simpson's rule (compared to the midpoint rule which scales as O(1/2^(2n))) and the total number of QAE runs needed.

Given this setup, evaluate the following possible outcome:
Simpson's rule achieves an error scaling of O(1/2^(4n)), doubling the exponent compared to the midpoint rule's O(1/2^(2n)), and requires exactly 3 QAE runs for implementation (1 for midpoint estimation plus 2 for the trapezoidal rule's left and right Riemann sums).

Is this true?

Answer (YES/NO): YES